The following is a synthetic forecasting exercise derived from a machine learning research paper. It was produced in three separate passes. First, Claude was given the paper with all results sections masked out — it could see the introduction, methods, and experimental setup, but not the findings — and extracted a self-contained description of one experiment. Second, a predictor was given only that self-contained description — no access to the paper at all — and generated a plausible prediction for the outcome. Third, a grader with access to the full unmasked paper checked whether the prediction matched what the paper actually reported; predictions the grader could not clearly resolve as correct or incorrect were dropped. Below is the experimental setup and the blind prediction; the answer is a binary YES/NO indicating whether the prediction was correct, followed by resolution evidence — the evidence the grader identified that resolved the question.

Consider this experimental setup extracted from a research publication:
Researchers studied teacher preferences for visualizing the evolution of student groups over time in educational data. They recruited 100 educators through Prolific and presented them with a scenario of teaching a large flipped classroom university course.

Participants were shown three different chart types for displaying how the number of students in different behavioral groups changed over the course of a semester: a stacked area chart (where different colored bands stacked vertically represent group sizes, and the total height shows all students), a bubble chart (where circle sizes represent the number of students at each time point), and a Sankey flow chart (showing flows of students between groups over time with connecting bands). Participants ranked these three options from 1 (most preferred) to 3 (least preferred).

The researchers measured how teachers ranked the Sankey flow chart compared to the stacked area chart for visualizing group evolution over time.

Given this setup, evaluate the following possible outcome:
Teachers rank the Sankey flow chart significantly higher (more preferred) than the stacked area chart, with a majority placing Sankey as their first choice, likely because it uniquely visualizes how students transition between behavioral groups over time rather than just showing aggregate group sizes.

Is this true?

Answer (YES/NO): NO